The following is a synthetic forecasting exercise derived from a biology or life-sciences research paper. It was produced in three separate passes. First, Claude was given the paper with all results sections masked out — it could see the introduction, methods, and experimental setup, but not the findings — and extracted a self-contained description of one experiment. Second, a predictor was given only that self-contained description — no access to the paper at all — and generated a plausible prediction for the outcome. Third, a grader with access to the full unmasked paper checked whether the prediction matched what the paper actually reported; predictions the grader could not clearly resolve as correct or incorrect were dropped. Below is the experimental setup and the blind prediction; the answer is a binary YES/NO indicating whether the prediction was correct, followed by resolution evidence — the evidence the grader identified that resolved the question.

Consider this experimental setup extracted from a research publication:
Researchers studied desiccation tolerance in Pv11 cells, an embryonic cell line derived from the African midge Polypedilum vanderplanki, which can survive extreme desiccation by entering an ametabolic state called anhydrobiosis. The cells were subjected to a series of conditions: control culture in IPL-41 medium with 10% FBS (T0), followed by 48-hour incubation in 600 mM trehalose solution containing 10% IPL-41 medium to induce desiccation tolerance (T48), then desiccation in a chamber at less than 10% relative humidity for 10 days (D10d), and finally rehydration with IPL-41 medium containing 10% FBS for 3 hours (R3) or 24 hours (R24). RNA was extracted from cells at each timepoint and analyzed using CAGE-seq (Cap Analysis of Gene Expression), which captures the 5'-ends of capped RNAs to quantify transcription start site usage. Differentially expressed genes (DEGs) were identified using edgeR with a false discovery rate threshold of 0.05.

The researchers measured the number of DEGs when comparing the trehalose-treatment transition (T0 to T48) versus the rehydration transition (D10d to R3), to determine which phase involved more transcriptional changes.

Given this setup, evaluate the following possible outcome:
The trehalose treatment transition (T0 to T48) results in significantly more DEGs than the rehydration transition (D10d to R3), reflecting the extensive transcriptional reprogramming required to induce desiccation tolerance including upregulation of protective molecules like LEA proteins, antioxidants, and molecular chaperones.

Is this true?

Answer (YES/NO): YES